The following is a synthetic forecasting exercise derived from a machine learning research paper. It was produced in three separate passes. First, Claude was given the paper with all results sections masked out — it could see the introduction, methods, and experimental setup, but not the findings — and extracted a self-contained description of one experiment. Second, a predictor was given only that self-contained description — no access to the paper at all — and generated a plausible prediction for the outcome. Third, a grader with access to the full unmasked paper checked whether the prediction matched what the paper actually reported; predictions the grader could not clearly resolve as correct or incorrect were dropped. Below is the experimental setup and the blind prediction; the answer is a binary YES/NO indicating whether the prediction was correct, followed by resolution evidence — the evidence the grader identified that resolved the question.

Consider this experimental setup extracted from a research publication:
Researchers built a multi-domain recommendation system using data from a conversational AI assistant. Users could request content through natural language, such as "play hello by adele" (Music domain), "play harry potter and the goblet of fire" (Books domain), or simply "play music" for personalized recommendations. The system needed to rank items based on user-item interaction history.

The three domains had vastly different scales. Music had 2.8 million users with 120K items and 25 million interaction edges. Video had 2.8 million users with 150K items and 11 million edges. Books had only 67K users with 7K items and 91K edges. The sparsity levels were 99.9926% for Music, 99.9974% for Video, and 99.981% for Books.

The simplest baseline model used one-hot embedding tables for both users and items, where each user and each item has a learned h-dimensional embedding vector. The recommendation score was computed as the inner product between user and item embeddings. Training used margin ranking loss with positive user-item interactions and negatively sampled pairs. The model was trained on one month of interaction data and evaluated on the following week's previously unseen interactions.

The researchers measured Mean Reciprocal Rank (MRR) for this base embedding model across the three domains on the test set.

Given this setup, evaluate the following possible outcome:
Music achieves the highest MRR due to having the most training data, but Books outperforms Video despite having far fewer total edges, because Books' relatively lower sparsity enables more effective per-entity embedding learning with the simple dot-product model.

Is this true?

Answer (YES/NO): NO